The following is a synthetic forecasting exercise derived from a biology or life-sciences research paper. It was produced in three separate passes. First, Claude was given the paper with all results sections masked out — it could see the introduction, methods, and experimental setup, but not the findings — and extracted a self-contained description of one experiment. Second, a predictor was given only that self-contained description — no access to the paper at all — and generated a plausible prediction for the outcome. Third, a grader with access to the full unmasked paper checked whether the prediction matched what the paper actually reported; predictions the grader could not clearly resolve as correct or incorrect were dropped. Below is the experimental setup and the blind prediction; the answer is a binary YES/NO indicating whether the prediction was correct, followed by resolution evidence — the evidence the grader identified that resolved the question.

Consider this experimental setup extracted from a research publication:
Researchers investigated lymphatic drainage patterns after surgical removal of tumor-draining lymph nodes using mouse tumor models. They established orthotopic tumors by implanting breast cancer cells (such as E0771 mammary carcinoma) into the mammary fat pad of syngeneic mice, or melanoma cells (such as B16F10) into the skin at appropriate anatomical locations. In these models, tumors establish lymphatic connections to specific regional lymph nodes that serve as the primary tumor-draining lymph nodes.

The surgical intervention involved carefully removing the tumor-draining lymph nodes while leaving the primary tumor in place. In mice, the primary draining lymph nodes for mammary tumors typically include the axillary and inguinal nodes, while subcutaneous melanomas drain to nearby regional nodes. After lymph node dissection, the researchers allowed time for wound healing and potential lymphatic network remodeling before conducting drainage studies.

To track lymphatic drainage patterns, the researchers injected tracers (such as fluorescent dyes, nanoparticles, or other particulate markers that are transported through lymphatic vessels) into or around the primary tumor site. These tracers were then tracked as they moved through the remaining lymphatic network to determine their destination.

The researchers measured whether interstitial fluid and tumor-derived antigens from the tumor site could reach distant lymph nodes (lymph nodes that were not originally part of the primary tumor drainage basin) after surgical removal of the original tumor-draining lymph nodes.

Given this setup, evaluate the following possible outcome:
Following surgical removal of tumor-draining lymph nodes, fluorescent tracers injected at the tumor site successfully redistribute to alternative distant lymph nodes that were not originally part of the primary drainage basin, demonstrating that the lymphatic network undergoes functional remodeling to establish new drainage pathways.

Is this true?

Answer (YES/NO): YES